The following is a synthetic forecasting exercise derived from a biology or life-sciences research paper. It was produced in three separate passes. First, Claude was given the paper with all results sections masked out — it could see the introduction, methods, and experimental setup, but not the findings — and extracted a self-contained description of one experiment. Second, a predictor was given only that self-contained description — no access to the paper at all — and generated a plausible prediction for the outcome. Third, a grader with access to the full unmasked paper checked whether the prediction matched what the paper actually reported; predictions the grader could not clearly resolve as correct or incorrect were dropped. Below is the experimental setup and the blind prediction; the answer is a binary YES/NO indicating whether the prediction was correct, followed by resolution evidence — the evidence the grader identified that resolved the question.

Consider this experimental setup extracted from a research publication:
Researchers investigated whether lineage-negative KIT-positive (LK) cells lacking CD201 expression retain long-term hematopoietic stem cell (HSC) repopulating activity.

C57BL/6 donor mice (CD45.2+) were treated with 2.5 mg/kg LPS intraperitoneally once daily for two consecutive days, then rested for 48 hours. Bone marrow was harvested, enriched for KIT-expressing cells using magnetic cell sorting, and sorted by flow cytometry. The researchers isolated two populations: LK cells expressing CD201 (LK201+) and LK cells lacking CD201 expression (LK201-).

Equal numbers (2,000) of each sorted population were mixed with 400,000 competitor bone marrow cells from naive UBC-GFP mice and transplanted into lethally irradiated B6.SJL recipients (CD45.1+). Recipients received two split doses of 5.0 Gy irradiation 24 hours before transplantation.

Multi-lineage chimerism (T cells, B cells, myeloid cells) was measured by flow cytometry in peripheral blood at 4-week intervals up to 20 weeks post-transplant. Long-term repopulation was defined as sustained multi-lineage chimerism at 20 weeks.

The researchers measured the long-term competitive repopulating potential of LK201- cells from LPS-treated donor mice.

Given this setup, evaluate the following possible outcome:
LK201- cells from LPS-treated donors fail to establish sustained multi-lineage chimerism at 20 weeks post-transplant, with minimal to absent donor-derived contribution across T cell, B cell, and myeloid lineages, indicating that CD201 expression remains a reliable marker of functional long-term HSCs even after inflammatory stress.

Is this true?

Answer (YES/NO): YES